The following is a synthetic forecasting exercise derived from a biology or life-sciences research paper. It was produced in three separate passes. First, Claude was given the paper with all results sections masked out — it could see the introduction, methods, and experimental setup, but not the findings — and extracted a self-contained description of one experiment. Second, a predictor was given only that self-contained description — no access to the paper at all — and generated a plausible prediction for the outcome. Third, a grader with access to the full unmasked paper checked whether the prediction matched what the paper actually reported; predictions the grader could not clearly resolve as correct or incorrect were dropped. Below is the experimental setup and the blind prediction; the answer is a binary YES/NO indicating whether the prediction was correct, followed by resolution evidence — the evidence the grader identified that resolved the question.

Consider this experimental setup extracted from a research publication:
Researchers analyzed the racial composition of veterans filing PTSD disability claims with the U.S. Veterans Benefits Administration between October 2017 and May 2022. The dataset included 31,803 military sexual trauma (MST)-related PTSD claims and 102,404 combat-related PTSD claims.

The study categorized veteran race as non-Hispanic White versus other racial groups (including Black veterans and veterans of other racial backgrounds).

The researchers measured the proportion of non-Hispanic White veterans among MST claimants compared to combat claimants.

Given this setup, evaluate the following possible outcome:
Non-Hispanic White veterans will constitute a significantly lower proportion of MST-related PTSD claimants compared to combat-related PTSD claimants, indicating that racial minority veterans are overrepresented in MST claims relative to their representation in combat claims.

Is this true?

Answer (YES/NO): YES